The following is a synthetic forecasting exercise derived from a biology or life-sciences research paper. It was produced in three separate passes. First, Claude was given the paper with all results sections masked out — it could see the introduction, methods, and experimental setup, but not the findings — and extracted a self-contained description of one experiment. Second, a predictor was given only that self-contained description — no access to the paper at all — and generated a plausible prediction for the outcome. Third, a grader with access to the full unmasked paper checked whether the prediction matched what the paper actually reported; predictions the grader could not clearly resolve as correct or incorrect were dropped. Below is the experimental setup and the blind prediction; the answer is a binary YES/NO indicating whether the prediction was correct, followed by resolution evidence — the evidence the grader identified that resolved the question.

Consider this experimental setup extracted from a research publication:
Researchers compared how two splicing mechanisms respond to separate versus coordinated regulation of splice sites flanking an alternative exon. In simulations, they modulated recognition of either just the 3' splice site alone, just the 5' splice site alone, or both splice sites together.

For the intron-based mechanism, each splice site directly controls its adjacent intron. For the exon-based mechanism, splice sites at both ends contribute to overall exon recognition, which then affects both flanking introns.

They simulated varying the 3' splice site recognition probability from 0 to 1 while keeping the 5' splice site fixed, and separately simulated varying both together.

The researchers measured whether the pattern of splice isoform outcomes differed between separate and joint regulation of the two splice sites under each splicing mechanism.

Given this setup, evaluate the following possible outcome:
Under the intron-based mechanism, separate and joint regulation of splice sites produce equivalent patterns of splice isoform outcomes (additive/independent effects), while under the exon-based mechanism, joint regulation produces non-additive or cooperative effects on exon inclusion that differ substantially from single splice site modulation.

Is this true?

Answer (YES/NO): NO